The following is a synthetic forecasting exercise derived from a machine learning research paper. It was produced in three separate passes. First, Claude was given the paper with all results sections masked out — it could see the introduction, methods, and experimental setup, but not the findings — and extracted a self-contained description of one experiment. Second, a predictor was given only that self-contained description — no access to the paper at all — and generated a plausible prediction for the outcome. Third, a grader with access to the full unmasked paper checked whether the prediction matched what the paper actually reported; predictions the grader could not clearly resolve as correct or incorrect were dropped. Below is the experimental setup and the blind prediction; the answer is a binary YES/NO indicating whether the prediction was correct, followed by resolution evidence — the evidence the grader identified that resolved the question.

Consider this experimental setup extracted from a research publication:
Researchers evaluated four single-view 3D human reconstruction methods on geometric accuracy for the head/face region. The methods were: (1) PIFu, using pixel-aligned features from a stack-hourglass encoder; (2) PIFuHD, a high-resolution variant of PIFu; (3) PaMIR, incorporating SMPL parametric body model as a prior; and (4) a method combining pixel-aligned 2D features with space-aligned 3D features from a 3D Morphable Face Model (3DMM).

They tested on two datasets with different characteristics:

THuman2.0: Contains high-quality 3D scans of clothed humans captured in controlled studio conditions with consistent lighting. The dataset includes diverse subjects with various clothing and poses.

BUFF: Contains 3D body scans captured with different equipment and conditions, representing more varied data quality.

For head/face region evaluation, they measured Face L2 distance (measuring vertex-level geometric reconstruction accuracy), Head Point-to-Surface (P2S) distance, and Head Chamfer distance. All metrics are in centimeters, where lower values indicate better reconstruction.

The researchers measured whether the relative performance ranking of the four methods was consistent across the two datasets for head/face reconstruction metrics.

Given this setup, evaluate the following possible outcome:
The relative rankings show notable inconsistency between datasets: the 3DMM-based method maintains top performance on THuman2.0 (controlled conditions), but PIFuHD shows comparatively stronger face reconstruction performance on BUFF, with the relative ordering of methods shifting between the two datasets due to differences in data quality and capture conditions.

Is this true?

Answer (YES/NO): NO